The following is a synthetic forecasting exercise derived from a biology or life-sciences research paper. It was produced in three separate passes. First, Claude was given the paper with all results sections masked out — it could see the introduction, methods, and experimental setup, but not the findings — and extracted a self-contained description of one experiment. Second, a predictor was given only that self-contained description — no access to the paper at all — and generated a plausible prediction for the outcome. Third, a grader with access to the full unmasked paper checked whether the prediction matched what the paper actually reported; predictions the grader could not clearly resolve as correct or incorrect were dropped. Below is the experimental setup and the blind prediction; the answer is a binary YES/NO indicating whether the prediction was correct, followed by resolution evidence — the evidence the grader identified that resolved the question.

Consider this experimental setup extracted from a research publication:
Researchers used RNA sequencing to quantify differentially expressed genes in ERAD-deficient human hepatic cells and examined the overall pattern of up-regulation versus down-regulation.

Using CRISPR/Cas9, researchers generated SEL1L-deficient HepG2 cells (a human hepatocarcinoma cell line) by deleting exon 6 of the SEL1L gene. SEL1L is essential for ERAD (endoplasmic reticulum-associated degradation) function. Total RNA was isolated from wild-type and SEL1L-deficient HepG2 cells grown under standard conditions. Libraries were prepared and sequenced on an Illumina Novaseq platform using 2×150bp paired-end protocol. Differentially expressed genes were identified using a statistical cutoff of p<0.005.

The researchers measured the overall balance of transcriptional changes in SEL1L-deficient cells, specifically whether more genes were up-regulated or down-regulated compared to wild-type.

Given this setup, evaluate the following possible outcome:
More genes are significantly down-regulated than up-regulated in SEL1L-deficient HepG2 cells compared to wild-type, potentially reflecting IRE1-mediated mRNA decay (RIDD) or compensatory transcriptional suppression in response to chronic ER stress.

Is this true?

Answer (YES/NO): YES